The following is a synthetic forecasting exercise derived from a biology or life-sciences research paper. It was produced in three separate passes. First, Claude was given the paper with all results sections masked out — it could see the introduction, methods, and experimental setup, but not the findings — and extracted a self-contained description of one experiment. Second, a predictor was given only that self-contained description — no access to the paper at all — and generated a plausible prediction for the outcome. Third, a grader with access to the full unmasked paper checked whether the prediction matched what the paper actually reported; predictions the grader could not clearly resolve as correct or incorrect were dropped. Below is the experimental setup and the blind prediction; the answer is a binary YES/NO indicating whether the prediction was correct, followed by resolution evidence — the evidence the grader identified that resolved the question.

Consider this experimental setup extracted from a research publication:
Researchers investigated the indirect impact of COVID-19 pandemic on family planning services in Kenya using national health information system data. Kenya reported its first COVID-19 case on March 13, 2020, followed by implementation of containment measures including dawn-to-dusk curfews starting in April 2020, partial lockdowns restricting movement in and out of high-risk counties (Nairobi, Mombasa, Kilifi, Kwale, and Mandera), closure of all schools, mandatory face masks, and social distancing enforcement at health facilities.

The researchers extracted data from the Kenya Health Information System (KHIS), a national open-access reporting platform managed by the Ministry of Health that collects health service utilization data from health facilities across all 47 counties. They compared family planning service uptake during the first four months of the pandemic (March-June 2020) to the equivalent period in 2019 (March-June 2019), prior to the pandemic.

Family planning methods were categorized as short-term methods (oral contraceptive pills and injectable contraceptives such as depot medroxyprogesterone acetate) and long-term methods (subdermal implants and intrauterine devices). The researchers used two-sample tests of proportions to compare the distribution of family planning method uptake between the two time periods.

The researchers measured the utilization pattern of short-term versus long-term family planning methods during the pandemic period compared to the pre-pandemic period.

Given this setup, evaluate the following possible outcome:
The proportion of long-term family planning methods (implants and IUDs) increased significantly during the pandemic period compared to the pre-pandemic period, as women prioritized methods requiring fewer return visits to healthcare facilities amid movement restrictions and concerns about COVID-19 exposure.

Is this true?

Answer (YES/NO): NO